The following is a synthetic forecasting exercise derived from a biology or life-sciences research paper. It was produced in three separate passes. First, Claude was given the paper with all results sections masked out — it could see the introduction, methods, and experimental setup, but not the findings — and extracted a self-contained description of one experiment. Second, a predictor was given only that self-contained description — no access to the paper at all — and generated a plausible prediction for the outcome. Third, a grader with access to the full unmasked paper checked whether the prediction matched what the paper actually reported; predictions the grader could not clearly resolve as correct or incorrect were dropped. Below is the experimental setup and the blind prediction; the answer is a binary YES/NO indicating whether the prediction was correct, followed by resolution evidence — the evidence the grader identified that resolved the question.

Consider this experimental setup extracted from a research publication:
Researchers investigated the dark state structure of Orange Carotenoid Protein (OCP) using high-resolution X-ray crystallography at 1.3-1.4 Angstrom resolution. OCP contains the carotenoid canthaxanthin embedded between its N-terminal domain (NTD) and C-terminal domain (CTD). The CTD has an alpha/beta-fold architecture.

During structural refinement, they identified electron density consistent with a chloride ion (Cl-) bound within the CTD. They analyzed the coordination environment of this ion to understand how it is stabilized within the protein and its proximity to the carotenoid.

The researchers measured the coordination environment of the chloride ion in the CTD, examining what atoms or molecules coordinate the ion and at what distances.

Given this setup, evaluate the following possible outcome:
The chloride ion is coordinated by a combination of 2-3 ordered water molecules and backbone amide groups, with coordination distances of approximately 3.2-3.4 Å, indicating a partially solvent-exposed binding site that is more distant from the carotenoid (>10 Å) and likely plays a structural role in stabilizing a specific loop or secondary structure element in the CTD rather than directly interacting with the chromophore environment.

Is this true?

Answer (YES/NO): NO